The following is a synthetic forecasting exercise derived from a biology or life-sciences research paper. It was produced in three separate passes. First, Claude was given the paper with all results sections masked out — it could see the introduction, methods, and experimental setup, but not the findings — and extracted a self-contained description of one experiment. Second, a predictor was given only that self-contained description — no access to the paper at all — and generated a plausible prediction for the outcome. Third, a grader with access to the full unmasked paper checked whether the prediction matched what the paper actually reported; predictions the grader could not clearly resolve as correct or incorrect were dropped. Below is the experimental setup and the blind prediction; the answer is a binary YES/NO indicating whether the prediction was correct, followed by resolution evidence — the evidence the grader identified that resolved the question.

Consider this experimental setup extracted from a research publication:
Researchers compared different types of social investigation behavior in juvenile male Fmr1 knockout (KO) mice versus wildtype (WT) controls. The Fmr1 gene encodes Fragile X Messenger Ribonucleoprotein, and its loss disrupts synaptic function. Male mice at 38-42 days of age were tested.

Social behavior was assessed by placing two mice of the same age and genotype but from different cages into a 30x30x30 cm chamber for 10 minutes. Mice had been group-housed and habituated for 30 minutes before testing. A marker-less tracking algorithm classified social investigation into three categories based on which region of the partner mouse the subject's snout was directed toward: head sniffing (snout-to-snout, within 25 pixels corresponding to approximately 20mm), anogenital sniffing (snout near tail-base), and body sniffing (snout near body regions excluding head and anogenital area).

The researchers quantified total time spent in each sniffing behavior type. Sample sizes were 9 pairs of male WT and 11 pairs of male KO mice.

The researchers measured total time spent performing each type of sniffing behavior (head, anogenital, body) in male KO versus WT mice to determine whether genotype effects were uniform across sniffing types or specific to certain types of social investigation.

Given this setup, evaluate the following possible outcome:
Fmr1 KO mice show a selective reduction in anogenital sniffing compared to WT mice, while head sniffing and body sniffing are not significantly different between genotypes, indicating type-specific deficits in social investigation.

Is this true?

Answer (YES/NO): NO